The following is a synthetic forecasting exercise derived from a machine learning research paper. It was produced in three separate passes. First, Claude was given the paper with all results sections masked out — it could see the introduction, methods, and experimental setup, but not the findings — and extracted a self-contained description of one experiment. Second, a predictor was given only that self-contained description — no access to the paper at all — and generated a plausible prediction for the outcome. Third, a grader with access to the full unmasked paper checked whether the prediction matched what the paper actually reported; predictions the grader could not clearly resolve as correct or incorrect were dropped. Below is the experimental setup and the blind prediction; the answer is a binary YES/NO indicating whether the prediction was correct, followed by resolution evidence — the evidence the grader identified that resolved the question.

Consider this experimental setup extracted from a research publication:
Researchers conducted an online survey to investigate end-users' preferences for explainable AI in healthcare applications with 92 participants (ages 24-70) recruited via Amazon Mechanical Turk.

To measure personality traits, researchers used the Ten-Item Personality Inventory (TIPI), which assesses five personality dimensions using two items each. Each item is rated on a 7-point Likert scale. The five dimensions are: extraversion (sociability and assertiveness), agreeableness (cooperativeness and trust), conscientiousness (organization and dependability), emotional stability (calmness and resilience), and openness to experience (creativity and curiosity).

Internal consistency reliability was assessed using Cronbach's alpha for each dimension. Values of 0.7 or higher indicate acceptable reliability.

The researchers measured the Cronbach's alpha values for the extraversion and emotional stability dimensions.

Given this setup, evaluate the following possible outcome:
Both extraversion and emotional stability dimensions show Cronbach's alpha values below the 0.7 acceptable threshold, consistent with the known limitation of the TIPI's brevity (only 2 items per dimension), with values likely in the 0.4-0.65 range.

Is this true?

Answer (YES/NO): NO